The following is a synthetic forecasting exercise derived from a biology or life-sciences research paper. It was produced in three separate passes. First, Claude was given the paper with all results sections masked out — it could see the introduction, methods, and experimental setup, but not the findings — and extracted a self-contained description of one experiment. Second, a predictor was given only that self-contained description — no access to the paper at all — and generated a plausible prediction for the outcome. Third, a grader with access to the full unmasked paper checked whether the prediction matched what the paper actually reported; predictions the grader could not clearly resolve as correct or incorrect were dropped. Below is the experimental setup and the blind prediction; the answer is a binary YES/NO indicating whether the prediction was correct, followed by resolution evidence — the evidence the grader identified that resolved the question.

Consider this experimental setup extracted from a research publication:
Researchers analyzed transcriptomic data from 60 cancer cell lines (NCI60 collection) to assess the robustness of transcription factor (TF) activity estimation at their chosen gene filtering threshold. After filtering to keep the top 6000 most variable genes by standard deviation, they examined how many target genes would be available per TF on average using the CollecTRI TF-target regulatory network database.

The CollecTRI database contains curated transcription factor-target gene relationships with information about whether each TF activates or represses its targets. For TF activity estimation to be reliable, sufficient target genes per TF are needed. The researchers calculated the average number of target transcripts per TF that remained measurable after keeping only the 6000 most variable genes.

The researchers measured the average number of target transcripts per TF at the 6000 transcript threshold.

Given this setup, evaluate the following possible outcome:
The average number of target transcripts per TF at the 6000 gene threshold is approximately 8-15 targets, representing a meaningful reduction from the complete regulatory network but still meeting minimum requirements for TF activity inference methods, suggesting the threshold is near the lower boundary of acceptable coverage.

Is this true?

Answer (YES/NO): NO